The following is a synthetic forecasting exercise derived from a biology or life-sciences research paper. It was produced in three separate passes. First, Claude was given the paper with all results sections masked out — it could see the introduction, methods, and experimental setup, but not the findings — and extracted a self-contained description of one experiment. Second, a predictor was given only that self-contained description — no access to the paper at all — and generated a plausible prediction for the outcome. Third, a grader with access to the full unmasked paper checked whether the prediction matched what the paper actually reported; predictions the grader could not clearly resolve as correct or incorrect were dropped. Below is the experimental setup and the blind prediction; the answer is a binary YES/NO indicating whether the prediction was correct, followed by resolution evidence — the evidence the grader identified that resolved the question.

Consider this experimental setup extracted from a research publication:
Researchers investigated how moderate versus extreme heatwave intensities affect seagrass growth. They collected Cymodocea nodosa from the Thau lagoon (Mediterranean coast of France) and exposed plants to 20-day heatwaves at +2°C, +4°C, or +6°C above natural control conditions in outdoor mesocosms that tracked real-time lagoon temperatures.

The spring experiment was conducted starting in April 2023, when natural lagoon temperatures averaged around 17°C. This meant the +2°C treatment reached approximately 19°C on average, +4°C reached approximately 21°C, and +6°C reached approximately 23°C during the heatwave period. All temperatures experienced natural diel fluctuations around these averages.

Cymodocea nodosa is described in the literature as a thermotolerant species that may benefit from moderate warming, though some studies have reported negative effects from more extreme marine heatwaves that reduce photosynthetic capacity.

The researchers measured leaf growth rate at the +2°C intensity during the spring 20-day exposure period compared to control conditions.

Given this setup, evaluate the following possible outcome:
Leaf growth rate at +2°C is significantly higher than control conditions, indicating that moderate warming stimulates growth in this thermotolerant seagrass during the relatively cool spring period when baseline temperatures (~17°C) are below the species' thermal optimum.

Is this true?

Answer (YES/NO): YES